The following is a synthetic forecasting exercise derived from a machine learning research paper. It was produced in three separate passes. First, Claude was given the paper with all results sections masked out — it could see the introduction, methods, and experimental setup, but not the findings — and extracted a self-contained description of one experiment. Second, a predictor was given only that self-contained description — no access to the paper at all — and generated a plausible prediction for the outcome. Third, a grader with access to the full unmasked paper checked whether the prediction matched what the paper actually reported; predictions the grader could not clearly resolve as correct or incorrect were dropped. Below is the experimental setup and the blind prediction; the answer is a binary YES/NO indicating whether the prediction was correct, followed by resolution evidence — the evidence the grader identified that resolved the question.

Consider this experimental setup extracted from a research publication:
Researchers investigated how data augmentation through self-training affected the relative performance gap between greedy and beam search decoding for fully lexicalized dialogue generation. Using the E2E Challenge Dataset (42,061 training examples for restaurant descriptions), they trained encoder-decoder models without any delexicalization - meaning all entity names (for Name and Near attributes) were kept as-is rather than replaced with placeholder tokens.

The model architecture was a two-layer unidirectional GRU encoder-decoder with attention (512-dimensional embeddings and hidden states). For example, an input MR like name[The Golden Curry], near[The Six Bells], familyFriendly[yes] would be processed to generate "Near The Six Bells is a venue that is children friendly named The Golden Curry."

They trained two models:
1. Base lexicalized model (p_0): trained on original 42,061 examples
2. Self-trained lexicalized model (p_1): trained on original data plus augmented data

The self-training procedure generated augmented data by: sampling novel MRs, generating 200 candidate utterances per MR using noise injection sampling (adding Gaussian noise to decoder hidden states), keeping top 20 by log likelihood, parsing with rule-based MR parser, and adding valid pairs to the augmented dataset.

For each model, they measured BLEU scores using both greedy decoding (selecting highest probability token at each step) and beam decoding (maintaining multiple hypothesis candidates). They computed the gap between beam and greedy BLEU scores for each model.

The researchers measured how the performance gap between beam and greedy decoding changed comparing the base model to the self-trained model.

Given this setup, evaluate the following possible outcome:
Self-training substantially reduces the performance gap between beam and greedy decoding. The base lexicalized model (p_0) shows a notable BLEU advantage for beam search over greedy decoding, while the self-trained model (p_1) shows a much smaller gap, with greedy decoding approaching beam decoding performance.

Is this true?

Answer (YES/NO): YES